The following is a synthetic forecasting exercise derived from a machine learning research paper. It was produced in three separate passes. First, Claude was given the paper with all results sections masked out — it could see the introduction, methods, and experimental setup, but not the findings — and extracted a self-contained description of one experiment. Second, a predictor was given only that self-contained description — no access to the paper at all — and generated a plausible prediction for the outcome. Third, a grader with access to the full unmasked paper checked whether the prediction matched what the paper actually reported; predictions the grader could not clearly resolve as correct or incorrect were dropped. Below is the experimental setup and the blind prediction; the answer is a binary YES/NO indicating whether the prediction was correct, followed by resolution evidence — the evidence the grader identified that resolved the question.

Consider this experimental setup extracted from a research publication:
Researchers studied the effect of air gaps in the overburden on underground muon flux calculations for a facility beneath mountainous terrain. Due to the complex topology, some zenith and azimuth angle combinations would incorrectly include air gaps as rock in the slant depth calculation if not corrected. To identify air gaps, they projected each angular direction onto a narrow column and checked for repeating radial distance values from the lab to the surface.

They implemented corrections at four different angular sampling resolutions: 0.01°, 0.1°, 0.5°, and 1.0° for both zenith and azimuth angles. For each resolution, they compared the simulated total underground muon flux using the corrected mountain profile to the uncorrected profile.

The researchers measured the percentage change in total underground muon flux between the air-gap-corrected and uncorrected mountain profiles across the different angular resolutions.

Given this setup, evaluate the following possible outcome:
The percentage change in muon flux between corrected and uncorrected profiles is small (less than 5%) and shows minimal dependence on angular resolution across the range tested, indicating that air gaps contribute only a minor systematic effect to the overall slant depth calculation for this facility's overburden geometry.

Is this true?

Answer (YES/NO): YES